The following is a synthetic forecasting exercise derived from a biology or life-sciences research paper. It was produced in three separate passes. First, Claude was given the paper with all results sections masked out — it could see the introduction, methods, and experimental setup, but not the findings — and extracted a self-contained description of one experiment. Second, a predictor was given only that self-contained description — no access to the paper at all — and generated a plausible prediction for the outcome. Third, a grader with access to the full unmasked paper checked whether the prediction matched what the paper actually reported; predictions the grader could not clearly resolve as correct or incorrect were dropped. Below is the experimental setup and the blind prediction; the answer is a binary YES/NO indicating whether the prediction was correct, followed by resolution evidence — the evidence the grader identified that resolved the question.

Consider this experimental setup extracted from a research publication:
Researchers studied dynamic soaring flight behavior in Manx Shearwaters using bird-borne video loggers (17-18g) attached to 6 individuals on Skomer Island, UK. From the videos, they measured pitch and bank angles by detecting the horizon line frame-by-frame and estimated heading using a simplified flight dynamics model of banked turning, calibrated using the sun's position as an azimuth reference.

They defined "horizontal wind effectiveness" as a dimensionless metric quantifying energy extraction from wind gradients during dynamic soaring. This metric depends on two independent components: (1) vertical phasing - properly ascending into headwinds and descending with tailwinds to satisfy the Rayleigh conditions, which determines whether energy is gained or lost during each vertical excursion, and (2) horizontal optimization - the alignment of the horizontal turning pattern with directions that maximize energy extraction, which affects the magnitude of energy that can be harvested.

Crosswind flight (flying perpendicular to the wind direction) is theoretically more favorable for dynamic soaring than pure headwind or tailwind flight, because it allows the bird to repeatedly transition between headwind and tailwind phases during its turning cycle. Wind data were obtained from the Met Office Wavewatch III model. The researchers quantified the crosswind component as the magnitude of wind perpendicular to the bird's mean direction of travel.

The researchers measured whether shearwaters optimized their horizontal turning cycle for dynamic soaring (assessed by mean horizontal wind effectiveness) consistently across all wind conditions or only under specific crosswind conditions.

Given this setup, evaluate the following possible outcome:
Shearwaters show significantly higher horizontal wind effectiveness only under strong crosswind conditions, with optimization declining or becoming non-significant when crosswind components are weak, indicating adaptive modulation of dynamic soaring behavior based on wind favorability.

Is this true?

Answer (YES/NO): YES